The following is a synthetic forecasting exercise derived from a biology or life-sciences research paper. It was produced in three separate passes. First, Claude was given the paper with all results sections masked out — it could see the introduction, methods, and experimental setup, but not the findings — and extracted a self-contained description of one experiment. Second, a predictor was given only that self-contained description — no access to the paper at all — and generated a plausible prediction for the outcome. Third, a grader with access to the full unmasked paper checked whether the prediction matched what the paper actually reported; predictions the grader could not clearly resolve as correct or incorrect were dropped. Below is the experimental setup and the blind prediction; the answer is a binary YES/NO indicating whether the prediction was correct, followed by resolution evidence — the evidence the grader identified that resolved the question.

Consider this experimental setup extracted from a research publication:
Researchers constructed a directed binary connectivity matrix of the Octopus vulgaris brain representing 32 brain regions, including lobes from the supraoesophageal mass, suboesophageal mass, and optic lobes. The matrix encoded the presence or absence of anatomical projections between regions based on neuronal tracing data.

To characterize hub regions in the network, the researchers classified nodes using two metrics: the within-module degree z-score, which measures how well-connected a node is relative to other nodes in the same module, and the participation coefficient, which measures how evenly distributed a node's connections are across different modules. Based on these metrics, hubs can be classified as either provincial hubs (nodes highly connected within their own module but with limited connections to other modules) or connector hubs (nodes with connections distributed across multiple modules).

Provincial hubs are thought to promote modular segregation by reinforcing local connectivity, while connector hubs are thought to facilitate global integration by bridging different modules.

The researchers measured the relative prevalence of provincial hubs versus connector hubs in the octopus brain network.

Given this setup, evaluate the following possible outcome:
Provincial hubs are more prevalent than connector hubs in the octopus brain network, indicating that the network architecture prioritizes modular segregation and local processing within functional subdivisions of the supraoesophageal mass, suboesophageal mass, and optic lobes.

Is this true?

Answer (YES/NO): NO